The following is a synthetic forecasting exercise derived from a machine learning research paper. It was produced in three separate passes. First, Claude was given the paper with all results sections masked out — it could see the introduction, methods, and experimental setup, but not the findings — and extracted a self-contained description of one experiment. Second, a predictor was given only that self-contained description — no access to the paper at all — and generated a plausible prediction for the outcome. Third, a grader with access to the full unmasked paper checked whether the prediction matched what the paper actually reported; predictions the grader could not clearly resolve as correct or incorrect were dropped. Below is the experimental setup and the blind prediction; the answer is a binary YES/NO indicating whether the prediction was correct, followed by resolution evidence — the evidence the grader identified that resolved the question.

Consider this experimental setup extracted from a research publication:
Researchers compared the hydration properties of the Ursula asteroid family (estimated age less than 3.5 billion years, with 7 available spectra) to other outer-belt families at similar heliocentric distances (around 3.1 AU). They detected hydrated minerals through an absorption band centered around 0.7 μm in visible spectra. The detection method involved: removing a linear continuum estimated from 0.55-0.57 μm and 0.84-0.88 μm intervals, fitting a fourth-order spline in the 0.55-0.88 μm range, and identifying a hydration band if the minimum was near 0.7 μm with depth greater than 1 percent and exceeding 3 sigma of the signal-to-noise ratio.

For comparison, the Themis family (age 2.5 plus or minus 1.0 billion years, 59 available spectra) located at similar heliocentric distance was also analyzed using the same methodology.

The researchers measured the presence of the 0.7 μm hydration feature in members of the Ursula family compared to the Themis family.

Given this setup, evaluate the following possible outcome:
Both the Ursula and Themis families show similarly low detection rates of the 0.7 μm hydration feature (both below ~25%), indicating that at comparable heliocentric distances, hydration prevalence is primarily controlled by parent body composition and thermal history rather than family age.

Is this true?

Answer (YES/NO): NO